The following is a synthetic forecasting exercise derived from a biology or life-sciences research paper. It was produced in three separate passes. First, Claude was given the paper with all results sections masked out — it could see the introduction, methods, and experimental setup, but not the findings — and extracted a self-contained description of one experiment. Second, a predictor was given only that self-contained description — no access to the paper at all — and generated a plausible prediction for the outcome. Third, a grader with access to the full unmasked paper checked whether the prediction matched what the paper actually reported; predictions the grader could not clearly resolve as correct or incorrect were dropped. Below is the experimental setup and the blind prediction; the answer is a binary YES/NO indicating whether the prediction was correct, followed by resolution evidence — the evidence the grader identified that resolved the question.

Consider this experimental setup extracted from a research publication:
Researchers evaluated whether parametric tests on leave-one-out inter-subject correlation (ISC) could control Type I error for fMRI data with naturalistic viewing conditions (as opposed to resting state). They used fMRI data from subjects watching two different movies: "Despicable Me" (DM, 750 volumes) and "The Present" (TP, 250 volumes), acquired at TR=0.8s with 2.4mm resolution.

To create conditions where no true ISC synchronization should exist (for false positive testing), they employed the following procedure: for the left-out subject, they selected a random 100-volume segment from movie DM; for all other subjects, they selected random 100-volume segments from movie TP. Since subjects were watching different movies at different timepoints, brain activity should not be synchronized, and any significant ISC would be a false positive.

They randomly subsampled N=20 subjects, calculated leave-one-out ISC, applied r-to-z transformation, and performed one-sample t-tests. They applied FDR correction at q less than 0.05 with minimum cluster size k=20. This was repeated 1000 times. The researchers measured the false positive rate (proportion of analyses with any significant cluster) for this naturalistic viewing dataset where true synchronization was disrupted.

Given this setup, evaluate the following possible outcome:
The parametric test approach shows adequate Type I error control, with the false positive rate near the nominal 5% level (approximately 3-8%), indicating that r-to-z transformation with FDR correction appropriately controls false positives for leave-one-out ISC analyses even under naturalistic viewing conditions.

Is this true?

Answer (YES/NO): NO